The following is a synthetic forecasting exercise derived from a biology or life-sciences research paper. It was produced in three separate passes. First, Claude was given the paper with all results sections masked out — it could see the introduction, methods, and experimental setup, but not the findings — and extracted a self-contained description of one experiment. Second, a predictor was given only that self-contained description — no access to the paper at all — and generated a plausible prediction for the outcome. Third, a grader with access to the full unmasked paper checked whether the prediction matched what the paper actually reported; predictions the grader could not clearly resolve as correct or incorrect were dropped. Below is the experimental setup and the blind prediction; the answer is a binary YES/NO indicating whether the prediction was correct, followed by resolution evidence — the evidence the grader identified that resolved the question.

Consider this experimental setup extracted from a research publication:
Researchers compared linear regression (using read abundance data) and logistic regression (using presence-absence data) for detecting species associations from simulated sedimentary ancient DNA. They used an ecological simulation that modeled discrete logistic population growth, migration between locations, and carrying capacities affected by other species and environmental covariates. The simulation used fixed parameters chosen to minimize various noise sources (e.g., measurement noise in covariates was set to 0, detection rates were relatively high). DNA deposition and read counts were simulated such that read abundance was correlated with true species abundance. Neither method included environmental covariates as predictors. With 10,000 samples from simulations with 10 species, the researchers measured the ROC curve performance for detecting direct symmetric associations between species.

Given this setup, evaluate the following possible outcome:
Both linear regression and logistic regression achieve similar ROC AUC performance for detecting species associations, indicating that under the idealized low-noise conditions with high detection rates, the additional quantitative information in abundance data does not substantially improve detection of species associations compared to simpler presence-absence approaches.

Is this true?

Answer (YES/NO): NO